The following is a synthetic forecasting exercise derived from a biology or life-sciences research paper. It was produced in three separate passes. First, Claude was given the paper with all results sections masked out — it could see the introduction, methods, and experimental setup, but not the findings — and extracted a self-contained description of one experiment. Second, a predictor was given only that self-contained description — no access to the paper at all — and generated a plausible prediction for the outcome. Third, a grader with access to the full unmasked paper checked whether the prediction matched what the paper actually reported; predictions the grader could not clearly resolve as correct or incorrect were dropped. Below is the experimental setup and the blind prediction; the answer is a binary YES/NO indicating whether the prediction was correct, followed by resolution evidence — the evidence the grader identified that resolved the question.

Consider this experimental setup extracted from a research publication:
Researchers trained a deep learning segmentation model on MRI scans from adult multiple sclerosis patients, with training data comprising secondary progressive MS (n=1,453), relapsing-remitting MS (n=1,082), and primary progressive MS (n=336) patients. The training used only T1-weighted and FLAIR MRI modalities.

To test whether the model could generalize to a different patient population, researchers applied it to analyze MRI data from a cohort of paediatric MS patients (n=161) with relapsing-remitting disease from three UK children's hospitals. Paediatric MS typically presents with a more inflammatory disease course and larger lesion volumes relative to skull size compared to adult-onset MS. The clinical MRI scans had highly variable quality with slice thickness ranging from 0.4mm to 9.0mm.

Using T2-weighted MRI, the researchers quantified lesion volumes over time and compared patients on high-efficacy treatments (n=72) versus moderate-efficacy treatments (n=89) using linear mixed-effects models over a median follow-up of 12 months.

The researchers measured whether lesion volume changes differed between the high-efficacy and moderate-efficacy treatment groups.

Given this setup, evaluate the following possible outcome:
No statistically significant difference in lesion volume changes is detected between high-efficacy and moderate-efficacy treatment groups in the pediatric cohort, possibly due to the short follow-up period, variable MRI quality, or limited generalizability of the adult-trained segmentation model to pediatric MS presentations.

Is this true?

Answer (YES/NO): NO